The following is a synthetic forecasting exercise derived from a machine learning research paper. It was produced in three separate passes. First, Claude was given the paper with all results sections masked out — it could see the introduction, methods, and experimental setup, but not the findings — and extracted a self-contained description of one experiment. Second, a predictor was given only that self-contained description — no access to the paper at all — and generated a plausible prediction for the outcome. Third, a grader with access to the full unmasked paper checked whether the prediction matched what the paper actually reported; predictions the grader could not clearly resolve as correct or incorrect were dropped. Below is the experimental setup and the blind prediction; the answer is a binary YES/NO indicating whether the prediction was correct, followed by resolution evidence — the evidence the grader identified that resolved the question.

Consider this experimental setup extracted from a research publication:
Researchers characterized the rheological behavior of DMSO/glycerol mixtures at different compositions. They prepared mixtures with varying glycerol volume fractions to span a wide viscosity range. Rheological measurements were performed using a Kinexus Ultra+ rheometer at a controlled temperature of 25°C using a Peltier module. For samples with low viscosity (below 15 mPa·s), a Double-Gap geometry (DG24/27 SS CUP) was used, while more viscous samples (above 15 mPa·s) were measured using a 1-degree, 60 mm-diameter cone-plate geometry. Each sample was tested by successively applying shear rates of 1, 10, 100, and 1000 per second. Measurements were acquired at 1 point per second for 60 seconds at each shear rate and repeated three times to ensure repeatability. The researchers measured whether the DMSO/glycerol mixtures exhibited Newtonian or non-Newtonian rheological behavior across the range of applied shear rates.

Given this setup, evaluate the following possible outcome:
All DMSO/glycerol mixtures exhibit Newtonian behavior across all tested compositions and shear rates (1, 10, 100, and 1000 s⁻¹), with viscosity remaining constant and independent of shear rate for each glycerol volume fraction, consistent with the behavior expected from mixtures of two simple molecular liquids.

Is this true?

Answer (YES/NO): YES